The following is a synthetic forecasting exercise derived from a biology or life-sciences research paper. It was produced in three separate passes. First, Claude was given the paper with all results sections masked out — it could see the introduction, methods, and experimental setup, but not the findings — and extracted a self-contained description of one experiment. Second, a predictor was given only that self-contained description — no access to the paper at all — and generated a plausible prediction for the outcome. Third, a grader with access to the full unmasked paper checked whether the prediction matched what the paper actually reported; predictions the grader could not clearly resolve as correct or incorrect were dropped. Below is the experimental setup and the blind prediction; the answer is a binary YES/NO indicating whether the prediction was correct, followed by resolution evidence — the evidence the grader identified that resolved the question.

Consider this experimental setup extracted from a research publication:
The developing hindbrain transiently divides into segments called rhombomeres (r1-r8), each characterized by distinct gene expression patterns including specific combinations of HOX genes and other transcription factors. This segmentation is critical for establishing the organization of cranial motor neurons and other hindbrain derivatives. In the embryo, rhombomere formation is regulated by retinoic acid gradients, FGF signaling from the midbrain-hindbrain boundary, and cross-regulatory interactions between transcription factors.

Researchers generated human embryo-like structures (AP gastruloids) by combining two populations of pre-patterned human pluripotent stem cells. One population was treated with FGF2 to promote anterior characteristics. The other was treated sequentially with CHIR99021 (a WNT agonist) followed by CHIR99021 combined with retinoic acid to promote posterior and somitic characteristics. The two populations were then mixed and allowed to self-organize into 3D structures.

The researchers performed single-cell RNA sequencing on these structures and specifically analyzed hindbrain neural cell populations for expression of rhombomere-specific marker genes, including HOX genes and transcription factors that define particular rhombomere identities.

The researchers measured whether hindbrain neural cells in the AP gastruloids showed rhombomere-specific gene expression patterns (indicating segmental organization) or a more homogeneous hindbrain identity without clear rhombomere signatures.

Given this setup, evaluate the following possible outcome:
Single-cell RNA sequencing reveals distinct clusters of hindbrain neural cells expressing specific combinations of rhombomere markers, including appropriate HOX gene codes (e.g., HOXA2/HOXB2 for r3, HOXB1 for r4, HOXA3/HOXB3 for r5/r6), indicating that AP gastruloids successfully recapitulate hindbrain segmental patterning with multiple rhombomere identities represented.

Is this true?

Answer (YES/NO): YES